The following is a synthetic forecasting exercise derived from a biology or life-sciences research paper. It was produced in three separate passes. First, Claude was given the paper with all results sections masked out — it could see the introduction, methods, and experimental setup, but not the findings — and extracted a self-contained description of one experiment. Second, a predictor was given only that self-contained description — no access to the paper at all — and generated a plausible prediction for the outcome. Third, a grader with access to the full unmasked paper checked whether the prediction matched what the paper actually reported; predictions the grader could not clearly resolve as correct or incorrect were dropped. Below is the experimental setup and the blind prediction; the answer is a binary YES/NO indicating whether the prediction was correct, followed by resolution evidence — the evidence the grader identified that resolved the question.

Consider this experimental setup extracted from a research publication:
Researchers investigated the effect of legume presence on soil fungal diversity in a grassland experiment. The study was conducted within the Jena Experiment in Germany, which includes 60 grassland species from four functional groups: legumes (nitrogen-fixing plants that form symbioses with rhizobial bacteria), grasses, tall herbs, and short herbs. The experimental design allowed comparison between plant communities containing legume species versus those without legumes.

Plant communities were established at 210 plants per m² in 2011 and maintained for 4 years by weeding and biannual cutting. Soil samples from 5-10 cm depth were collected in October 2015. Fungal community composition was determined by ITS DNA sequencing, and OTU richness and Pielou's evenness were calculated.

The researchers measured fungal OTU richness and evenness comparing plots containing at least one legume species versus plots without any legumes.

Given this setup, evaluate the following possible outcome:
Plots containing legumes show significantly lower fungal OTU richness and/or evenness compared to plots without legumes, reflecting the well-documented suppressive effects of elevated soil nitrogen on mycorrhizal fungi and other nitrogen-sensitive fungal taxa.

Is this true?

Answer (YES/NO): YES